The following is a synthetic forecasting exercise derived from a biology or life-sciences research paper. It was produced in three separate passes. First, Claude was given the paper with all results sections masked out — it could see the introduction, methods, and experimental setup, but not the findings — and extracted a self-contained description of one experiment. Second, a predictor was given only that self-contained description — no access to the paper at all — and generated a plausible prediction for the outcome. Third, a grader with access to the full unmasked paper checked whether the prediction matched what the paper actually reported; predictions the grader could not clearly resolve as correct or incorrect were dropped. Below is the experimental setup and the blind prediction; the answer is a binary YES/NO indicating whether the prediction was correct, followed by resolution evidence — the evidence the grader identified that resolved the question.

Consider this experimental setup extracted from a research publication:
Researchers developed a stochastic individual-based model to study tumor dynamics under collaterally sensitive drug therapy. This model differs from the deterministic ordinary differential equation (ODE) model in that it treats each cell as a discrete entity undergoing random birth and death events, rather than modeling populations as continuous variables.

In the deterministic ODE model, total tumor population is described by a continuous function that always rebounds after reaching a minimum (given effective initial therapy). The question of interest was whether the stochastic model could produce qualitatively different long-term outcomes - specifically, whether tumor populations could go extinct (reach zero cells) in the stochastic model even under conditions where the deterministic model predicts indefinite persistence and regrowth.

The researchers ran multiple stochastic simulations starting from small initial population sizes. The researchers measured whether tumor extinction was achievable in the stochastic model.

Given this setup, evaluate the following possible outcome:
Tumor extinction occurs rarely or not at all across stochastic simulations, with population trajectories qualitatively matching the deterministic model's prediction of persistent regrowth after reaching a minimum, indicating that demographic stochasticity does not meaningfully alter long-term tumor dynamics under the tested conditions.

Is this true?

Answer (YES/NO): NO